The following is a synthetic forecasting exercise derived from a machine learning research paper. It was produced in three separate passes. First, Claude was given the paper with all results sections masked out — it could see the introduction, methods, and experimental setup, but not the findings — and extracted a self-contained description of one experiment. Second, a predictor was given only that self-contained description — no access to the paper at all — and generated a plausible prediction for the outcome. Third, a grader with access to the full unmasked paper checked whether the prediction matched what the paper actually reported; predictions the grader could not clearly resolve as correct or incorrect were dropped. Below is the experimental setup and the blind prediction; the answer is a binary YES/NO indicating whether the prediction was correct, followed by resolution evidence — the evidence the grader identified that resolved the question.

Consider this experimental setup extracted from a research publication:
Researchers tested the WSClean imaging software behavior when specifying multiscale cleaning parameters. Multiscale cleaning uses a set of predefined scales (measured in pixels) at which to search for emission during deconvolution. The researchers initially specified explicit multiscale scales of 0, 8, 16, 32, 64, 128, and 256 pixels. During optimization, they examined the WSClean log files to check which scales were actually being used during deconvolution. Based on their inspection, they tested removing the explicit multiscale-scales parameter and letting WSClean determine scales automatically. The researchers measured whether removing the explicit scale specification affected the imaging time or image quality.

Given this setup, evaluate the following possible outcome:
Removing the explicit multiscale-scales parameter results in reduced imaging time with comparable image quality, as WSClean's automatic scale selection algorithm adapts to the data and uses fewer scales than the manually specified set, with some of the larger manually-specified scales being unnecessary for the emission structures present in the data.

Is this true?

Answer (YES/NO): NO